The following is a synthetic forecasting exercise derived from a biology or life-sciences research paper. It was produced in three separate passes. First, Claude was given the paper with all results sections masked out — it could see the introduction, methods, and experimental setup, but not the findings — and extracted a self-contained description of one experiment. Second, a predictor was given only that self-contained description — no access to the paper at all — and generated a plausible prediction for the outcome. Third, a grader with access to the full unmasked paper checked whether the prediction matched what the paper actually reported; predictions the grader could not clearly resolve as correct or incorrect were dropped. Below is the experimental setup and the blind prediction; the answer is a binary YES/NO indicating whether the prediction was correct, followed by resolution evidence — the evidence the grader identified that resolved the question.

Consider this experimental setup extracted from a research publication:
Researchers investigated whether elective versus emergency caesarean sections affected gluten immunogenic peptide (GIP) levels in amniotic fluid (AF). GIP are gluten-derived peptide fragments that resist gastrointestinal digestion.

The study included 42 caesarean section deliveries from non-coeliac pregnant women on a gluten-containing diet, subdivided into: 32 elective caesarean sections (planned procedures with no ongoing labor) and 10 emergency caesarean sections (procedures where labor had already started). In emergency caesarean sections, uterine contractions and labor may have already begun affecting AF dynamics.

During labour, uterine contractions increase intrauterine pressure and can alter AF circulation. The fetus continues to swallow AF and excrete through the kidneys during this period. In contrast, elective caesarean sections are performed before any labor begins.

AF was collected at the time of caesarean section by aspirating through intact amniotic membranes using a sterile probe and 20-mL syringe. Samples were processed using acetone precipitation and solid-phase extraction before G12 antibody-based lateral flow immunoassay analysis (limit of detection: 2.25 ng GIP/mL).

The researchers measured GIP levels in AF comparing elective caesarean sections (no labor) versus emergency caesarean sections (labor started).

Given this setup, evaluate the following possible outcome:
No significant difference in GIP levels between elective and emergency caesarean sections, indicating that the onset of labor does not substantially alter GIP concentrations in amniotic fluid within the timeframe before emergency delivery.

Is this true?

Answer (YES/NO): YES